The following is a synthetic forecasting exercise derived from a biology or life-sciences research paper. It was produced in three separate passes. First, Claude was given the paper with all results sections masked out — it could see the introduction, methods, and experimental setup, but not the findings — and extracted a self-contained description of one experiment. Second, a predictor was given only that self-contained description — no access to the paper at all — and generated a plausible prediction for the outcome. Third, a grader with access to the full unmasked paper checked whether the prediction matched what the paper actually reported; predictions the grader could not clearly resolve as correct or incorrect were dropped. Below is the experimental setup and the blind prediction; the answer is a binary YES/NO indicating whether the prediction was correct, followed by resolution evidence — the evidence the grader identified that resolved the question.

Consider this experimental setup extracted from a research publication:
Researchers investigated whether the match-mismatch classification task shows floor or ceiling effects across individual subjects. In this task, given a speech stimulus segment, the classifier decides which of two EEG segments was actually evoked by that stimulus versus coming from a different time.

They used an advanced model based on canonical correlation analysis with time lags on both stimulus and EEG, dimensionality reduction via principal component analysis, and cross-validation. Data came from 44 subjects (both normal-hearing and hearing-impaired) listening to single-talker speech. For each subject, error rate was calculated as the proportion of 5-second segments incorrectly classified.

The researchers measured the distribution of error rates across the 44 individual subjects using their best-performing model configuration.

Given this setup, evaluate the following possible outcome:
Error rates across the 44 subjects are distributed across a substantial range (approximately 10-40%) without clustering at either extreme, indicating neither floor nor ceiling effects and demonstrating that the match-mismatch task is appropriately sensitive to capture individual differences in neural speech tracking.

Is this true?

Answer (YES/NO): NO